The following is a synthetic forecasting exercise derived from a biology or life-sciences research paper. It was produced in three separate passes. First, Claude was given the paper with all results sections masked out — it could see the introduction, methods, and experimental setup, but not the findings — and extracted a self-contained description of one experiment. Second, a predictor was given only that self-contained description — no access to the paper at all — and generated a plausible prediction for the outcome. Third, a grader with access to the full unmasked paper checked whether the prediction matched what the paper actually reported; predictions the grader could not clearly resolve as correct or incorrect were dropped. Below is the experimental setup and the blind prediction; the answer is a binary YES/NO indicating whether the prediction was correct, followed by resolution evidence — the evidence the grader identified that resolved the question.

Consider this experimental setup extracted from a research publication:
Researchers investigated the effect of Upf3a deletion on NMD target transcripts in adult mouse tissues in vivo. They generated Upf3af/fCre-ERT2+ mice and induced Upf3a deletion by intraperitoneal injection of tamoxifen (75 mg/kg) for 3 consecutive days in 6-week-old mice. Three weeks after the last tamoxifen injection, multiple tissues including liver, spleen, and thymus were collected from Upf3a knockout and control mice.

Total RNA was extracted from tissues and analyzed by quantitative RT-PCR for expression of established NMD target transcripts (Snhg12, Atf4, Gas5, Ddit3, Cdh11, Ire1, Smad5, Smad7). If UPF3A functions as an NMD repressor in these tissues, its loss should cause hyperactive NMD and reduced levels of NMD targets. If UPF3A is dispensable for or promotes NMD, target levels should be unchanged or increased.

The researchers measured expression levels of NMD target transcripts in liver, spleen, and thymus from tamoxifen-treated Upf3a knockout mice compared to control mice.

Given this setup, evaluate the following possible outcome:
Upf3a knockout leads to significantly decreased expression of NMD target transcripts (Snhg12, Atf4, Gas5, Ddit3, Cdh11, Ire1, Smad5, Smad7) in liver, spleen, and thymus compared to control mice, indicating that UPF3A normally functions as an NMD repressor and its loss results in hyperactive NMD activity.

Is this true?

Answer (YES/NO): NO